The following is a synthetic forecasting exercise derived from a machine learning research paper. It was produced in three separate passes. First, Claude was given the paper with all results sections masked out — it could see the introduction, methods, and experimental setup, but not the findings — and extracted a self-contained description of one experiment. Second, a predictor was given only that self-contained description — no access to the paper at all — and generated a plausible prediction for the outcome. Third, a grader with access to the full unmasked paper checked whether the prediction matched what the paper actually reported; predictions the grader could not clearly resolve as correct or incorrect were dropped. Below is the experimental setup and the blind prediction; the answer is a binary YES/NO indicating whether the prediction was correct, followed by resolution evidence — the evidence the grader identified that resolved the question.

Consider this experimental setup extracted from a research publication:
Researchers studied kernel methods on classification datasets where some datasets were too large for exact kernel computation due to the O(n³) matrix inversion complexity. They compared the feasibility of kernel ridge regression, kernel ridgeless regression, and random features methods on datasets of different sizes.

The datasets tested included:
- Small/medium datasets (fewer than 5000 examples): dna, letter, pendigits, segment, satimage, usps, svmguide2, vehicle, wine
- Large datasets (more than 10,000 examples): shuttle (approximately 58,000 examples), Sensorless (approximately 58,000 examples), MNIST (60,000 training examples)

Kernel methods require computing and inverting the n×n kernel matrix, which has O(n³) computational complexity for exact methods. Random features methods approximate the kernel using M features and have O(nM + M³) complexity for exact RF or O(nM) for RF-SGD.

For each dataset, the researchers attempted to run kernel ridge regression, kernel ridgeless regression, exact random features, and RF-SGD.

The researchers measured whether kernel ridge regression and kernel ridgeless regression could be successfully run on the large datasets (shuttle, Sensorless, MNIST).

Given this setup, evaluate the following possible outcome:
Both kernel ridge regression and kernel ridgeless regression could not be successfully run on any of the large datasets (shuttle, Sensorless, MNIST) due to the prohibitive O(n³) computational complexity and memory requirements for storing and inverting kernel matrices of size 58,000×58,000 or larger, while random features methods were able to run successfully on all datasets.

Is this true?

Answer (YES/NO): YES